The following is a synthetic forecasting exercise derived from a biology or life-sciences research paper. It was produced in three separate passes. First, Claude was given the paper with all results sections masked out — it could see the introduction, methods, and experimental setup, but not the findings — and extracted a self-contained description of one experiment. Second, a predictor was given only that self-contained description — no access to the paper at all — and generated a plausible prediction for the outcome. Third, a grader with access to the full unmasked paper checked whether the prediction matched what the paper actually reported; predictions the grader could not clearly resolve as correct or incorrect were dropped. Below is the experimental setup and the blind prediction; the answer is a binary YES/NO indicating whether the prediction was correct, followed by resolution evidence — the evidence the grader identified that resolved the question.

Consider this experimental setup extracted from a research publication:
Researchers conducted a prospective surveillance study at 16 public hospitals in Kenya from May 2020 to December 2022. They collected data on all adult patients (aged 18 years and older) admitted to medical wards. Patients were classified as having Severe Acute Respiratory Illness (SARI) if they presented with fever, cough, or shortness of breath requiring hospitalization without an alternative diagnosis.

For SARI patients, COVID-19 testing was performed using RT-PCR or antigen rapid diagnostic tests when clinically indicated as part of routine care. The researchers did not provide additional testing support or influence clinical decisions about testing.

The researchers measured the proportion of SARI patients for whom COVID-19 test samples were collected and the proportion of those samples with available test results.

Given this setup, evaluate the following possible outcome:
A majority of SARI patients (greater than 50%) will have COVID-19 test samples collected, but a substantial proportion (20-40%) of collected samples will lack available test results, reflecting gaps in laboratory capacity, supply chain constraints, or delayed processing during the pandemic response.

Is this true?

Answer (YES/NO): NO